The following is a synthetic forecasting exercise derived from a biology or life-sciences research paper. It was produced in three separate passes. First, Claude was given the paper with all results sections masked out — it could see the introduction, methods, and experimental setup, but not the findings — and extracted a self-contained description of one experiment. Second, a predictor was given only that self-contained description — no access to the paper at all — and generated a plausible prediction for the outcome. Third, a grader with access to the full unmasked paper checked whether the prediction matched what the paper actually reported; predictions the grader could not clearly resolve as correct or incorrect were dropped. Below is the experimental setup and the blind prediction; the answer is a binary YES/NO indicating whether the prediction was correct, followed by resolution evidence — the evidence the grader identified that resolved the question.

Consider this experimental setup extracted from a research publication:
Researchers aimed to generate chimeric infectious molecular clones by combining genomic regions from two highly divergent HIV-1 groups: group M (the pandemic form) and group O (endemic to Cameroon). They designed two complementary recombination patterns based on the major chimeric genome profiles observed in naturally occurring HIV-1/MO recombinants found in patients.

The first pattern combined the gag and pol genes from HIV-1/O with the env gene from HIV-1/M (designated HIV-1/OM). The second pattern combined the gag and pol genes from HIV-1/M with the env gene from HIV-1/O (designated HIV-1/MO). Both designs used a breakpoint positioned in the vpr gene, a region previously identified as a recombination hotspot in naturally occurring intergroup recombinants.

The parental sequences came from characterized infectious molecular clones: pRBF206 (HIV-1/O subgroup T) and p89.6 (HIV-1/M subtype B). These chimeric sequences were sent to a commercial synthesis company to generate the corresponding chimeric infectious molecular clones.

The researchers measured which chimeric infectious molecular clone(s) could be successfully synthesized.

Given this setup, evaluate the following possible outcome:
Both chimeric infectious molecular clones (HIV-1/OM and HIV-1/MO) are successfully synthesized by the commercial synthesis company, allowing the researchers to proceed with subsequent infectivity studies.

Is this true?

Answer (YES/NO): NO